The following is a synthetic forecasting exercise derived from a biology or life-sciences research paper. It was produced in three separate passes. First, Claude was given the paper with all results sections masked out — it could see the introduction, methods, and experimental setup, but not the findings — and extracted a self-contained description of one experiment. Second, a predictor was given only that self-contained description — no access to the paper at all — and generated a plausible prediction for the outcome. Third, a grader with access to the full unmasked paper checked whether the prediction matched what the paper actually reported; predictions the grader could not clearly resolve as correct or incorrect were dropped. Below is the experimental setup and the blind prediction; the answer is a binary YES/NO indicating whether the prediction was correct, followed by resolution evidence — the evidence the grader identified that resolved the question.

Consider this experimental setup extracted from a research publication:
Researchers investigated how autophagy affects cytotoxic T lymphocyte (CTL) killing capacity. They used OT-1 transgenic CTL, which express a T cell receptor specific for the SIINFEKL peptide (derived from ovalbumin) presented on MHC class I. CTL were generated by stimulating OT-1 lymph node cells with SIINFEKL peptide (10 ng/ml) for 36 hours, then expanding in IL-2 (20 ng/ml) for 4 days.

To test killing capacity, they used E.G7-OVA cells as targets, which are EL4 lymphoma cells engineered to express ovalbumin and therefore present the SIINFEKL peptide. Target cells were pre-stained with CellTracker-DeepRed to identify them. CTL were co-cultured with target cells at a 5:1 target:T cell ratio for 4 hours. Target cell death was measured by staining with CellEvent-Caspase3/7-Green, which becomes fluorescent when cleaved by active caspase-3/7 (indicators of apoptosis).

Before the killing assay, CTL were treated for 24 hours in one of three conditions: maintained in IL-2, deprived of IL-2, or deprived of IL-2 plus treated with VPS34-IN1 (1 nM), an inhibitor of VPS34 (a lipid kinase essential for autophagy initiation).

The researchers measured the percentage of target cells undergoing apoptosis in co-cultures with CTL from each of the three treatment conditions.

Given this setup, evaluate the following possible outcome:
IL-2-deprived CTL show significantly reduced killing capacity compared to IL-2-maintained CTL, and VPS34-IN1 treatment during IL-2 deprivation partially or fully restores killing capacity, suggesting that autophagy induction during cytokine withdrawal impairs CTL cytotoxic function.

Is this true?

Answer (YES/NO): YES